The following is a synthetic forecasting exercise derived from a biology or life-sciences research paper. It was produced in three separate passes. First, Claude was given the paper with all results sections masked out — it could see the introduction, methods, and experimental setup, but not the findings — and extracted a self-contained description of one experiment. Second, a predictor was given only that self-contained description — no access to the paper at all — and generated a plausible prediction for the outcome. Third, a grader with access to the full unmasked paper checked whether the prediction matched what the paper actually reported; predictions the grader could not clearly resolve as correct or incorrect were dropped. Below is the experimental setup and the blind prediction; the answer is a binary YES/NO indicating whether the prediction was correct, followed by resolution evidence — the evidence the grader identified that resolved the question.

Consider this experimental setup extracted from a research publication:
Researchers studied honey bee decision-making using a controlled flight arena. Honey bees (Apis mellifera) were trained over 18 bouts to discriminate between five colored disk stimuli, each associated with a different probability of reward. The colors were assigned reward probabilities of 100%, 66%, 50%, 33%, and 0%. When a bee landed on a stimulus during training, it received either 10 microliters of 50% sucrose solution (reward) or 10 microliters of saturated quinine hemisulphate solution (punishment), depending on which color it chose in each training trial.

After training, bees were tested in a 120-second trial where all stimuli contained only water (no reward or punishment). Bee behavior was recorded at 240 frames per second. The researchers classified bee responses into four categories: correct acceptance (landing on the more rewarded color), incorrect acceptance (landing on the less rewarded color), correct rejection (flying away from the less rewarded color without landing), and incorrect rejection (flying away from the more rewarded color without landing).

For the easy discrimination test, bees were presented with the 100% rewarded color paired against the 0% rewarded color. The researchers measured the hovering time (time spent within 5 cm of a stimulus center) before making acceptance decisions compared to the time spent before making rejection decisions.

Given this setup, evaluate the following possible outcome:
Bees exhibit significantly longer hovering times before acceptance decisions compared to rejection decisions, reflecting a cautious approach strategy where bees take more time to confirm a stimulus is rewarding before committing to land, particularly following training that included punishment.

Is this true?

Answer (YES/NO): YES